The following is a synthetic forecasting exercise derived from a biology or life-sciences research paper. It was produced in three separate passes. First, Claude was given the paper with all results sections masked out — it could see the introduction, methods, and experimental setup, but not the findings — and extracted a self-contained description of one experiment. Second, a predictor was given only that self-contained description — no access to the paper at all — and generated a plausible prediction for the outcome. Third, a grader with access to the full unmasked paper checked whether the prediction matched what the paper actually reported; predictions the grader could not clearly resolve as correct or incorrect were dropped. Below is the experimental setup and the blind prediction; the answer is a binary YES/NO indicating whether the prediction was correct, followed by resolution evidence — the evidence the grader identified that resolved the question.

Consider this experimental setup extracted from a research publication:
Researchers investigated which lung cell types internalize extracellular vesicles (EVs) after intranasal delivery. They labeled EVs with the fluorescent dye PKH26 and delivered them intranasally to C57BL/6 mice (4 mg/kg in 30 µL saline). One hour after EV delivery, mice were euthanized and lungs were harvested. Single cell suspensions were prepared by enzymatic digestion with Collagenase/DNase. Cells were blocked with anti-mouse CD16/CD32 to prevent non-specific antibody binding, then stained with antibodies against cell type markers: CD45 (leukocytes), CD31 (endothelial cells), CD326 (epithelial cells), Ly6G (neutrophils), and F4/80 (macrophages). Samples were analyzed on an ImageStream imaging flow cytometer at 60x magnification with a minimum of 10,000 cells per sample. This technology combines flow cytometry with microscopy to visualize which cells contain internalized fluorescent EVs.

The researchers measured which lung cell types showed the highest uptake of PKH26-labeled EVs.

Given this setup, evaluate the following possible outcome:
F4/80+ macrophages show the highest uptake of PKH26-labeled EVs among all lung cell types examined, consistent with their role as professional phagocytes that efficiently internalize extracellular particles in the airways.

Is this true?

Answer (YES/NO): YES